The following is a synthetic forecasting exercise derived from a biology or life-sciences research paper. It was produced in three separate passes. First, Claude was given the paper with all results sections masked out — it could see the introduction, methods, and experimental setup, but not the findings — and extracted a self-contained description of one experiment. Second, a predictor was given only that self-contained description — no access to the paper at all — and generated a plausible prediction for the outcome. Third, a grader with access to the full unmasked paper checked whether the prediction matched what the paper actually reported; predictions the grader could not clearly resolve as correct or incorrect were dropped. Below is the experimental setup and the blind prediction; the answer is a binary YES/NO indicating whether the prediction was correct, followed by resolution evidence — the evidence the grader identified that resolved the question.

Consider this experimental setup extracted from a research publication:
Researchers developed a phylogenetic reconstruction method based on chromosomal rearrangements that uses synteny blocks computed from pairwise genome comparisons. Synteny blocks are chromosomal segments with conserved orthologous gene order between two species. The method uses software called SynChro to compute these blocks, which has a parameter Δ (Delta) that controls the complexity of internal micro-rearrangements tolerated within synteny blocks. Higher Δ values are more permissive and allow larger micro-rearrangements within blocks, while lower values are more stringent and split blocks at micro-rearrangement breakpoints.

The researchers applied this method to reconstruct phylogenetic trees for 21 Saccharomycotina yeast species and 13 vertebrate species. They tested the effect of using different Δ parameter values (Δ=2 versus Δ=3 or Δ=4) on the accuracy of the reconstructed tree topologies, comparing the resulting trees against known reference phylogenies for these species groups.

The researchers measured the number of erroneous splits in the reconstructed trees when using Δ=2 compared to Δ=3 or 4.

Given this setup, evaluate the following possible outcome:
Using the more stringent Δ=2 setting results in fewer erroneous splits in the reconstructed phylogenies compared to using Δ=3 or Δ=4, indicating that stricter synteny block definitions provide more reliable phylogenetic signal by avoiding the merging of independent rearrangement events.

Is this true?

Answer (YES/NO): NO